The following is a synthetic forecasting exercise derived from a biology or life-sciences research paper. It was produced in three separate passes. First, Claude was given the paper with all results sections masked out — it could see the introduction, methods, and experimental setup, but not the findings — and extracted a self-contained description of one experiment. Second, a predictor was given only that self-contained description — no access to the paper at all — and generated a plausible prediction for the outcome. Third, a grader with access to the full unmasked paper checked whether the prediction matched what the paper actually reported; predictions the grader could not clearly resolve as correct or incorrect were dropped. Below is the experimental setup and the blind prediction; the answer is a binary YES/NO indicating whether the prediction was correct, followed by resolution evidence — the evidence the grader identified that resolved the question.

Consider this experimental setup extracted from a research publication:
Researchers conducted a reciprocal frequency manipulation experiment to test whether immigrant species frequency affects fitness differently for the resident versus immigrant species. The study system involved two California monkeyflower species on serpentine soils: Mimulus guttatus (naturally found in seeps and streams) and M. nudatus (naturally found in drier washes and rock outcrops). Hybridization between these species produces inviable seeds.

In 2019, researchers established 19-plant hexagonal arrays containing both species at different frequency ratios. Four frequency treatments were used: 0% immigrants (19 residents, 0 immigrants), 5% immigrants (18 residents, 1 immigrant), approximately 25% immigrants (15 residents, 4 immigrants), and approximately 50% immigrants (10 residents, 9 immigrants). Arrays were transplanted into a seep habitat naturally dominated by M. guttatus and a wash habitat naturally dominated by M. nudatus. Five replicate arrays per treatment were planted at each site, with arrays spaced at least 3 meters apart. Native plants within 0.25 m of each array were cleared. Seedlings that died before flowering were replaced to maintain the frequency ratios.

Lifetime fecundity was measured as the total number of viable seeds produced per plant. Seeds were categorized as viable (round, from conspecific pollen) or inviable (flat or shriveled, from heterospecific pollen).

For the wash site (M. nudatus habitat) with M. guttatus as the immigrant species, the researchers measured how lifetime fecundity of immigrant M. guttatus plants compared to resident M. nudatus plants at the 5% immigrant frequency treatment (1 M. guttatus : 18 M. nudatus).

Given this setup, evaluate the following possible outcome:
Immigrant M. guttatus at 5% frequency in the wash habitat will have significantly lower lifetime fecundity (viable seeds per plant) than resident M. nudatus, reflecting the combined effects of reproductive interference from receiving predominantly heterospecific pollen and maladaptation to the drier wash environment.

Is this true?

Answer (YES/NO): NO